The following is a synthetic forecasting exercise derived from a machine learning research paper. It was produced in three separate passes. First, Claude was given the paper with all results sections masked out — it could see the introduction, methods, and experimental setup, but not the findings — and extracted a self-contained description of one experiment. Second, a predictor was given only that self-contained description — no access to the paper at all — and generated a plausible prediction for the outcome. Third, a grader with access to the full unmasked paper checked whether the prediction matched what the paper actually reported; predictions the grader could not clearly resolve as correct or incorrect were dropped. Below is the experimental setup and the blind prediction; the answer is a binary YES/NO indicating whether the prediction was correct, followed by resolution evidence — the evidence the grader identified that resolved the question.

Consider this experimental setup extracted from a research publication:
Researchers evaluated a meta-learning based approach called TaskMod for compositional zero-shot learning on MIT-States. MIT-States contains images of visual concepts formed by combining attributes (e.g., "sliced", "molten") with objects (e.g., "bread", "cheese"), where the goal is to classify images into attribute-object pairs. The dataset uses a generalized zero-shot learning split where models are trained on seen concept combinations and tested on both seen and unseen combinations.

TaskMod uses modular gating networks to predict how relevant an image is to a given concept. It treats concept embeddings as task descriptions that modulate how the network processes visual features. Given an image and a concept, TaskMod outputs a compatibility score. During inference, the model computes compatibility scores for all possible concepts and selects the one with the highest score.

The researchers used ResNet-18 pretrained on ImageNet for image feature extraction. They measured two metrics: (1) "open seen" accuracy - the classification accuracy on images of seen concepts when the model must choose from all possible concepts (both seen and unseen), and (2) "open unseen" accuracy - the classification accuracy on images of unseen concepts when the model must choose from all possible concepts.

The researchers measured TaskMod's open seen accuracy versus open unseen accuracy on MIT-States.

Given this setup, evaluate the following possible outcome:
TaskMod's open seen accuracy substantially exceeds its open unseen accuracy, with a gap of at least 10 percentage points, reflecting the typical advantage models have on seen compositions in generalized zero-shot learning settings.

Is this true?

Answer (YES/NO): YES